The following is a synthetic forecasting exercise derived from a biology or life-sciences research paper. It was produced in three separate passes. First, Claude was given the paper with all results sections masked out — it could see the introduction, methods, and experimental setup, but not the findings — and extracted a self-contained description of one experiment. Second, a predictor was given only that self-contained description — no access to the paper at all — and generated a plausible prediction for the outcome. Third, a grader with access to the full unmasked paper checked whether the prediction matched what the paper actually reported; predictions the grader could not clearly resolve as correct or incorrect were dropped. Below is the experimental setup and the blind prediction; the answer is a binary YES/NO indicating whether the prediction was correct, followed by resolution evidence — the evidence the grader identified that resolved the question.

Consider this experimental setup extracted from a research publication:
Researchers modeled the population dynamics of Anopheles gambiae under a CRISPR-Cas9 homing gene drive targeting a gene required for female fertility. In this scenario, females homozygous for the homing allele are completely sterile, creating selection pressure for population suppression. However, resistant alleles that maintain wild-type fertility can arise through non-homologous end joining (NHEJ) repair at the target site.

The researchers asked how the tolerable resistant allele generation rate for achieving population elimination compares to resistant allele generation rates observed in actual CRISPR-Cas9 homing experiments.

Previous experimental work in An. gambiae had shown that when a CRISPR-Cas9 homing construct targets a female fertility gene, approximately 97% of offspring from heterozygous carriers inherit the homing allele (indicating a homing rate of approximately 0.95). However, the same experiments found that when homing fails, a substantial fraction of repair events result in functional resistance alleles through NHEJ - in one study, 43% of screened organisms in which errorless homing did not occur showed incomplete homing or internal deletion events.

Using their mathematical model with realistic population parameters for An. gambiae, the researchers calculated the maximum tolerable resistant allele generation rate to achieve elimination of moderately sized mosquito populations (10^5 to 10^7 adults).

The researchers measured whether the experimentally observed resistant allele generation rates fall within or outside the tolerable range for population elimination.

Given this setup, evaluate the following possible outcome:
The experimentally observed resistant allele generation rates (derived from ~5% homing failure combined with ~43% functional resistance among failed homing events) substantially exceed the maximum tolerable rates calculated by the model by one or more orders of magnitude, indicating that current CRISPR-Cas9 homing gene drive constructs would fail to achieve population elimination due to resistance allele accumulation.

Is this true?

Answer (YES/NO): YES